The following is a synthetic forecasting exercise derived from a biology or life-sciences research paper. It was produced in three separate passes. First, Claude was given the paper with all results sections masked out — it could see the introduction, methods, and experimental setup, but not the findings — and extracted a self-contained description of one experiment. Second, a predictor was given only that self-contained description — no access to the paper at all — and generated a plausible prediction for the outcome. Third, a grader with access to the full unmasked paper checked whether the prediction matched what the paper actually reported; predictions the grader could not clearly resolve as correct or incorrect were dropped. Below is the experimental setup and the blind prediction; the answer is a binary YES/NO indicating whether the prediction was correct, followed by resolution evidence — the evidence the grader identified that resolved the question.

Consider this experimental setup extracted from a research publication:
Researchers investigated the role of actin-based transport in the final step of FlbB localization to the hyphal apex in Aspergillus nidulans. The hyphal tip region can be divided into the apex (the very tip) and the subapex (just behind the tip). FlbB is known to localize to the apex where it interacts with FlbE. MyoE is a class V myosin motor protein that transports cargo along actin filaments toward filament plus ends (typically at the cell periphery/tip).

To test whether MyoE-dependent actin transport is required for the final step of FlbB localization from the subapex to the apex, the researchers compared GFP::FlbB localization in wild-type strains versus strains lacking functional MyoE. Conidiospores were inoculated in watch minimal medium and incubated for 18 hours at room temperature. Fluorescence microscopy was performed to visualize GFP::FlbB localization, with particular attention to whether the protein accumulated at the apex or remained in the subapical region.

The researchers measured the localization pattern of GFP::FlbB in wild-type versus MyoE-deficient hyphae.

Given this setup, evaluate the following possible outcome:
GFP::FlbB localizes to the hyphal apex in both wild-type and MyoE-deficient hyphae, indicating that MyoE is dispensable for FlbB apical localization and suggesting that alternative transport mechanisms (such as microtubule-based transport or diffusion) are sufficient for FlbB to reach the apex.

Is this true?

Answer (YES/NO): NO